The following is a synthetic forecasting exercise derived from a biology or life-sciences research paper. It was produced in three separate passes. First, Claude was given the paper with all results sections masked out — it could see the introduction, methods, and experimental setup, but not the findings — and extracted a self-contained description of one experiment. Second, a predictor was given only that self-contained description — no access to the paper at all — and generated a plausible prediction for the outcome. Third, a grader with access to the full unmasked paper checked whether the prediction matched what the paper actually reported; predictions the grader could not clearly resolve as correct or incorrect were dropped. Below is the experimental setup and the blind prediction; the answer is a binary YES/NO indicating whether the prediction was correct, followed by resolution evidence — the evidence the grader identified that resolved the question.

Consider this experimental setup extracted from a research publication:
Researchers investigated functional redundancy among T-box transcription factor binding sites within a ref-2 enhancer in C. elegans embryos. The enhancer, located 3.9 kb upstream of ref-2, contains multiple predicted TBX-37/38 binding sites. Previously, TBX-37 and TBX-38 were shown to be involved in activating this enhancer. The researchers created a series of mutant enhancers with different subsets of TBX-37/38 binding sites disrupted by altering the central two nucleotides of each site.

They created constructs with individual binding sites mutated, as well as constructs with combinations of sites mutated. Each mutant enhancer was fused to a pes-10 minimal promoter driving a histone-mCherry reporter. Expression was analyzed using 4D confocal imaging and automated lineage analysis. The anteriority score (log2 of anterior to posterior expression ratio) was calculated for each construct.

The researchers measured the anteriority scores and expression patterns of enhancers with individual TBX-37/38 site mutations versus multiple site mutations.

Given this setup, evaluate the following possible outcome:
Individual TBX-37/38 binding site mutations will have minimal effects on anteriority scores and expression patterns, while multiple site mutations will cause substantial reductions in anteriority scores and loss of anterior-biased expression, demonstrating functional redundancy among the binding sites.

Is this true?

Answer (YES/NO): NO